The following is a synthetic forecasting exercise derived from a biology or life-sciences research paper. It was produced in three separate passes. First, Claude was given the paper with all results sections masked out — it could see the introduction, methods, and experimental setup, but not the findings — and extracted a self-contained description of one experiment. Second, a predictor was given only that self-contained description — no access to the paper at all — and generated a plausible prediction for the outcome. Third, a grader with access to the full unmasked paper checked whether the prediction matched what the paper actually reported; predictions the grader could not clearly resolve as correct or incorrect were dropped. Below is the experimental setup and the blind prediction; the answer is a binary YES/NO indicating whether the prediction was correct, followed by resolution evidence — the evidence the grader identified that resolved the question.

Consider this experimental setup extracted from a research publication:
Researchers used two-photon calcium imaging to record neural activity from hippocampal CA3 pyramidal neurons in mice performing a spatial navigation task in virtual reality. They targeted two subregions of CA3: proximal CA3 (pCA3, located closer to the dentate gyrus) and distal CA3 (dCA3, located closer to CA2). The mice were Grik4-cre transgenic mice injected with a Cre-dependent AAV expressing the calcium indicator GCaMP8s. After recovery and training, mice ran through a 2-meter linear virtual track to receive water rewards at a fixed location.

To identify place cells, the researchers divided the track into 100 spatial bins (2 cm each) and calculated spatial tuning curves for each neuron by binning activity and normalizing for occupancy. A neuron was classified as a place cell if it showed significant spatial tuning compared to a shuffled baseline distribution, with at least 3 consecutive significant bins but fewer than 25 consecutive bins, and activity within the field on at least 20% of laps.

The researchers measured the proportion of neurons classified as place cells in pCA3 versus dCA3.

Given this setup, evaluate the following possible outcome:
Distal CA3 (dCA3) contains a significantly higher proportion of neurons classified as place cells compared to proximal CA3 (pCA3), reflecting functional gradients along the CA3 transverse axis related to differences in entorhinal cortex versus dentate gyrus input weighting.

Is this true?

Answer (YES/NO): YES